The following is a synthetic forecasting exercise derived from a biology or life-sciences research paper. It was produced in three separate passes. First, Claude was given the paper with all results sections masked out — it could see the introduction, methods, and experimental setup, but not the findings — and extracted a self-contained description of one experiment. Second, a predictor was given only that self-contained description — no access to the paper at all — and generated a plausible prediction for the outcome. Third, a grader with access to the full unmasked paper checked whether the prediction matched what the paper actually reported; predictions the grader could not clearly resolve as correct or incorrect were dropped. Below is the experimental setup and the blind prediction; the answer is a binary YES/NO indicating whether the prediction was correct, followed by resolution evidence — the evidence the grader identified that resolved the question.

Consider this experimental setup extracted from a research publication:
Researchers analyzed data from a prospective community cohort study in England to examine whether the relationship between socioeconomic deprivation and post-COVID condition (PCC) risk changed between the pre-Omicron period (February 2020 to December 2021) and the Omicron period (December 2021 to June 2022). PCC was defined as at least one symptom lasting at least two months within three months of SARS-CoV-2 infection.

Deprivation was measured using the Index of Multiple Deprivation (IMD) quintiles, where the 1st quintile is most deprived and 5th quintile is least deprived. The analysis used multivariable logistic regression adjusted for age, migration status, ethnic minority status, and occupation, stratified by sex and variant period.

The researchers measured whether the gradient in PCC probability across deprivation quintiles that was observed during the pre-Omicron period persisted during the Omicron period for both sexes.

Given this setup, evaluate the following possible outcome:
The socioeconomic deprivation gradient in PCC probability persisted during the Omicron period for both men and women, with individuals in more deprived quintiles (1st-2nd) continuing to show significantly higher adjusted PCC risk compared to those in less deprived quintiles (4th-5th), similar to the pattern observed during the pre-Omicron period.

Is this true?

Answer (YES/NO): NO